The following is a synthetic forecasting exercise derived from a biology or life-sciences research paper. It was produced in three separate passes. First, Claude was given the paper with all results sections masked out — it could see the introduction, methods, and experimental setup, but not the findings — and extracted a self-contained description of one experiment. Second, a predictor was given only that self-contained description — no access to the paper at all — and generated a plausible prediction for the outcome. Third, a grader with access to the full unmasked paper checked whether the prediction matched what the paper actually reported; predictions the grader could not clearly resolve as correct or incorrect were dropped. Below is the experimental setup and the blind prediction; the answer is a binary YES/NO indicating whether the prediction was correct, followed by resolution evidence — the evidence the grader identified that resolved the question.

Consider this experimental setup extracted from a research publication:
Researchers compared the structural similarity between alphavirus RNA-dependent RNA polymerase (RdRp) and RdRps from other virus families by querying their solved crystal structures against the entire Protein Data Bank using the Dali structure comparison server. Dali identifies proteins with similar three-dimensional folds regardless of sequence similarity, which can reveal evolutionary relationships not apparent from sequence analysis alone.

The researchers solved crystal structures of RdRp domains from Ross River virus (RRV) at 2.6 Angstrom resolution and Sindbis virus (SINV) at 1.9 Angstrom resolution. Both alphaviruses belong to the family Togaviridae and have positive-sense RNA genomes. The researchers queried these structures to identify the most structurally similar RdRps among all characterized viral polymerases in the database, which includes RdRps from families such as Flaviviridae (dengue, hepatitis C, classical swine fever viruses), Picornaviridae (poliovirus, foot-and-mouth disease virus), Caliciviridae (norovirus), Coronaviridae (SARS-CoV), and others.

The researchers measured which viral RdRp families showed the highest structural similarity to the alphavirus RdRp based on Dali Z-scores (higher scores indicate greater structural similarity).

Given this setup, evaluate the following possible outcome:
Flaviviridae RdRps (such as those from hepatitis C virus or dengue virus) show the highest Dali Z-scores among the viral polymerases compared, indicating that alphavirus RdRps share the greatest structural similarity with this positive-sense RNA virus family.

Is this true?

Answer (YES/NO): NO